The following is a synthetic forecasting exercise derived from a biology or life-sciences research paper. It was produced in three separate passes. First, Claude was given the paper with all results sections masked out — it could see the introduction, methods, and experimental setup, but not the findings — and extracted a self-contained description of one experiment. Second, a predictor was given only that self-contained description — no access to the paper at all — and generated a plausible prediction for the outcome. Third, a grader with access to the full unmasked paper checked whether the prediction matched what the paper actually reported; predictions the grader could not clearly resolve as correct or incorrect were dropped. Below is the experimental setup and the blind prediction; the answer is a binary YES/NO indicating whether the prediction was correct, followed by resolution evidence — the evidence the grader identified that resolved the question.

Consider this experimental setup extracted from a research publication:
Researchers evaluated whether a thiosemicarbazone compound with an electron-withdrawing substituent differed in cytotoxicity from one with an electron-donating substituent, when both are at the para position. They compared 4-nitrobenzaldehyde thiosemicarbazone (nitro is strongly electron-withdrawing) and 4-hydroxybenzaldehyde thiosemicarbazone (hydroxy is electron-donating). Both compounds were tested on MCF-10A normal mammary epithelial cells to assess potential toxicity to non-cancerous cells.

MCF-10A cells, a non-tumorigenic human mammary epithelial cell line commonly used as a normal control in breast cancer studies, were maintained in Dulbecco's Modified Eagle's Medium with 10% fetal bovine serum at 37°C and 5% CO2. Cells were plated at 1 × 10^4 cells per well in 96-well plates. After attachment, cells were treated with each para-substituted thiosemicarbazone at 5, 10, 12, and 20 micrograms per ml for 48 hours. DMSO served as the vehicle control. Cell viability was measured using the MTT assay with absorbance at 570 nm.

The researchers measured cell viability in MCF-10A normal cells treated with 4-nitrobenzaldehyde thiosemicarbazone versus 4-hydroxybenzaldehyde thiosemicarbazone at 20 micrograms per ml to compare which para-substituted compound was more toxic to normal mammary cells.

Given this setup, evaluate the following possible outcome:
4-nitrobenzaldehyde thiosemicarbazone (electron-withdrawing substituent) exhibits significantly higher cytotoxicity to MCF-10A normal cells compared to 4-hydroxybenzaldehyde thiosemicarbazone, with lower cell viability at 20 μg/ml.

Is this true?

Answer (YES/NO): YES